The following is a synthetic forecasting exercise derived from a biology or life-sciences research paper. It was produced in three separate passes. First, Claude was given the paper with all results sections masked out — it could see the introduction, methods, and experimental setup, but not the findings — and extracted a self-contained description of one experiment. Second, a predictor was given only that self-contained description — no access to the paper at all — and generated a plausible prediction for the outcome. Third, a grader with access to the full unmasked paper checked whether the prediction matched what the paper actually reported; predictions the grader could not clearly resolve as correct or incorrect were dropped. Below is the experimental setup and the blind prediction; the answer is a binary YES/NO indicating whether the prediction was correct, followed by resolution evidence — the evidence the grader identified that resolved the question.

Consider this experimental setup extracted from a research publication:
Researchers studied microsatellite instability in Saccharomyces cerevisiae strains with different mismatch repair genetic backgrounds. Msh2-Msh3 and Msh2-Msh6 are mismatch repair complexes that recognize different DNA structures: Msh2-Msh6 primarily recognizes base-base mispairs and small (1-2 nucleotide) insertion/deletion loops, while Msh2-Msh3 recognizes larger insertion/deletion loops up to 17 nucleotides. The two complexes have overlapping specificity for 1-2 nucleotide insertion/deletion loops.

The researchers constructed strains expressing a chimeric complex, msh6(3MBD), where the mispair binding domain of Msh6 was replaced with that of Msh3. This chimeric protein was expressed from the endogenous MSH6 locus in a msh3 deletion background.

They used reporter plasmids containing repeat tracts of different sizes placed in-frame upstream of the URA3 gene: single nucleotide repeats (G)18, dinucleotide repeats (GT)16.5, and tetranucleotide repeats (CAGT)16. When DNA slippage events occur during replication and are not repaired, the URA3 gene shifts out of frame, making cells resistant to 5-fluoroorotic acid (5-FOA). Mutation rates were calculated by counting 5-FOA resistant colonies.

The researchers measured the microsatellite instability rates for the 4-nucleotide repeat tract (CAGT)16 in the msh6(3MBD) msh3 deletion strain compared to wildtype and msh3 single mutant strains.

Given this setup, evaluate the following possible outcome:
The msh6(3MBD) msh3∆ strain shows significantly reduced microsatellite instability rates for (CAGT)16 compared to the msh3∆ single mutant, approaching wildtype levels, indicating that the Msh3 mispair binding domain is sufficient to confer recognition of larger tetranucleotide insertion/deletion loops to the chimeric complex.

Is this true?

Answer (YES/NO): NO